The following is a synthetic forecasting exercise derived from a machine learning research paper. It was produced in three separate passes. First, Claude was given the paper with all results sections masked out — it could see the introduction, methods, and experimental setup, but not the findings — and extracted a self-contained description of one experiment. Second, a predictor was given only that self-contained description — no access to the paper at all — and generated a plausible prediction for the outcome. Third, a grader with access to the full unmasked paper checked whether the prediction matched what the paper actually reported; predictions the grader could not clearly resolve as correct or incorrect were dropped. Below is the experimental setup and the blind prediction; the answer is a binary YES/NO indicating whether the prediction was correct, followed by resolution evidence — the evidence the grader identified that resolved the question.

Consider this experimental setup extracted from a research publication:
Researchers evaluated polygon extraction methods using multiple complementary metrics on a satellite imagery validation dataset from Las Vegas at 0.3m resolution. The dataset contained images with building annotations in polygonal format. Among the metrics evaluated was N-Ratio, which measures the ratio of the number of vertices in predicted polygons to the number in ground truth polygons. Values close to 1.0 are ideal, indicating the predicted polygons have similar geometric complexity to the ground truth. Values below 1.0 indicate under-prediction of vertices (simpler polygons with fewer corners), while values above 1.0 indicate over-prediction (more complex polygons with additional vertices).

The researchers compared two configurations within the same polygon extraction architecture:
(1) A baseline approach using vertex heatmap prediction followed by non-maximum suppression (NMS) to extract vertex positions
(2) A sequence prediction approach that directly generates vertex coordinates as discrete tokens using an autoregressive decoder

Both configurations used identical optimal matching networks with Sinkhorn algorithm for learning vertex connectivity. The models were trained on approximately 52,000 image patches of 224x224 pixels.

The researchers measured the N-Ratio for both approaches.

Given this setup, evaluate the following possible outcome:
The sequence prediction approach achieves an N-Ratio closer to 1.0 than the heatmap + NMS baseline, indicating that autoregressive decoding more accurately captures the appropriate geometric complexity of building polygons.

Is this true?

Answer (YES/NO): YES